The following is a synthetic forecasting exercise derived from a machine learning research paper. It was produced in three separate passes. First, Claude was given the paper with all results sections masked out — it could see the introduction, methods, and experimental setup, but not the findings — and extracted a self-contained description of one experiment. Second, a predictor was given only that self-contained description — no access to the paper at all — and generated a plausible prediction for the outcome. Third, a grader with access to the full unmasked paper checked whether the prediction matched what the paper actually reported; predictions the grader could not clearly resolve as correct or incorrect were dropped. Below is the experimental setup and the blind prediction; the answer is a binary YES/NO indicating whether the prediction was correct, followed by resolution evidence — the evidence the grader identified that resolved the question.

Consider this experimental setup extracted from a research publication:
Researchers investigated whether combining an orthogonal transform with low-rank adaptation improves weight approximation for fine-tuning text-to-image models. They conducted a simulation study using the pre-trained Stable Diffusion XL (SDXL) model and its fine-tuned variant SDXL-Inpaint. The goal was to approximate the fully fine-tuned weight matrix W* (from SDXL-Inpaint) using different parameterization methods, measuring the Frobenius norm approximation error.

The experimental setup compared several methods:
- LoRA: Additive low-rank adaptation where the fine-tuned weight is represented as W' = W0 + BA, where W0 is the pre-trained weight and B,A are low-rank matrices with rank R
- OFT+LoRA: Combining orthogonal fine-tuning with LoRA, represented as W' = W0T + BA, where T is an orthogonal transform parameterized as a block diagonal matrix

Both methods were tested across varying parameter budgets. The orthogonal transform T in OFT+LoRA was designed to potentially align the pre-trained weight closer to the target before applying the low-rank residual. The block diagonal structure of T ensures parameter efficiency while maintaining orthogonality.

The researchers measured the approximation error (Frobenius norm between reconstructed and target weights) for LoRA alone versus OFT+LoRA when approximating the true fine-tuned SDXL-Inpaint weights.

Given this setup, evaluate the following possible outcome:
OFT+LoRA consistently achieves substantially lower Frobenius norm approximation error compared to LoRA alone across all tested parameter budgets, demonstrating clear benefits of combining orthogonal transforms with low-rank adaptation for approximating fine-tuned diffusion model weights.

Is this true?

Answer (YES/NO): NO